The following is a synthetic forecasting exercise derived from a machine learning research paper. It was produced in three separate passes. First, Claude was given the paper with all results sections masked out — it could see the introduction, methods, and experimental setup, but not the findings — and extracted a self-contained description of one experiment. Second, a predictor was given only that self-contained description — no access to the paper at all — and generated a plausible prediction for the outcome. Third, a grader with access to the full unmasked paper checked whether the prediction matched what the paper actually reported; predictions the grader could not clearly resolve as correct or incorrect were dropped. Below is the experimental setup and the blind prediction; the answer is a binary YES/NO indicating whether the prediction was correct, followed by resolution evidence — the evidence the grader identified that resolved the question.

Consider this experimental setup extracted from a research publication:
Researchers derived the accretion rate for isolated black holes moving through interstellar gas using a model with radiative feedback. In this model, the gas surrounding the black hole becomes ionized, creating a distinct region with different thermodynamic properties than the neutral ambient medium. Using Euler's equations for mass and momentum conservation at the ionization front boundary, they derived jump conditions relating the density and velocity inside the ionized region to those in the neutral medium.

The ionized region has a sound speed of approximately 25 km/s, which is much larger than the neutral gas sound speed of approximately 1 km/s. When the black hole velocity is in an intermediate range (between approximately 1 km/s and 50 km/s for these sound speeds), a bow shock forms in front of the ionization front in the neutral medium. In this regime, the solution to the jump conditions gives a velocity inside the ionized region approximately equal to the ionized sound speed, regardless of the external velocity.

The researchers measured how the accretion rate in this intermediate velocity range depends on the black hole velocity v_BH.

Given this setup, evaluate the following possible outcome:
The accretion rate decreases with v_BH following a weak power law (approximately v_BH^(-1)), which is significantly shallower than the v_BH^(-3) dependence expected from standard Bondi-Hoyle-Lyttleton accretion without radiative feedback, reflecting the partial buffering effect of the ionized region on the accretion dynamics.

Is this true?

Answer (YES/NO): NO